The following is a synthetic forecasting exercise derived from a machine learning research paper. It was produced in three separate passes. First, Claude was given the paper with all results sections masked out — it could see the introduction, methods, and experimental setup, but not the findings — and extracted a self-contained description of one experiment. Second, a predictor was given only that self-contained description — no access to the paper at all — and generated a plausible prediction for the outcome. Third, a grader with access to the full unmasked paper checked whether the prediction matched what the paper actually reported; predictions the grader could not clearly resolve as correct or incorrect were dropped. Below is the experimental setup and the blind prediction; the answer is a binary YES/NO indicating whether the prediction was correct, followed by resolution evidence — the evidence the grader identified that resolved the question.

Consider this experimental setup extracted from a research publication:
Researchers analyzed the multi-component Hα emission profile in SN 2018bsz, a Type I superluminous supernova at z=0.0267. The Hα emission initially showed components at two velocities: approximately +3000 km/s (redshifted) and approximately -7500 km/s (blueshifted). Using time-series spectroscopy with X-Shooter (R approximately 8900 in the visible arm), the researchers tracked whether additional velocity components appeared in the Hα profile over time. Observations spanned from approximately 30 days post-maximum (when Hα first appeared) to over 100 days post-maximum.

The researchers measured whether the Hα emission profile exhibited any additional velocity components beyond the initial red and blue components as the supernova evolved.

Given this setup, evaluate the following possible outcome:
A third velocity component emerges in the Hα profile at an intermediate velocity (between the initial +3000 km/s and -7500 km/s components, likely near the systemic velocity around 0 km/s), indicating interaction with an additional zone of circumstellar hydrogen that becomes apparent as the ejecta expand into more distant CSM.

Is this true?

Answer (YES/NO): YES